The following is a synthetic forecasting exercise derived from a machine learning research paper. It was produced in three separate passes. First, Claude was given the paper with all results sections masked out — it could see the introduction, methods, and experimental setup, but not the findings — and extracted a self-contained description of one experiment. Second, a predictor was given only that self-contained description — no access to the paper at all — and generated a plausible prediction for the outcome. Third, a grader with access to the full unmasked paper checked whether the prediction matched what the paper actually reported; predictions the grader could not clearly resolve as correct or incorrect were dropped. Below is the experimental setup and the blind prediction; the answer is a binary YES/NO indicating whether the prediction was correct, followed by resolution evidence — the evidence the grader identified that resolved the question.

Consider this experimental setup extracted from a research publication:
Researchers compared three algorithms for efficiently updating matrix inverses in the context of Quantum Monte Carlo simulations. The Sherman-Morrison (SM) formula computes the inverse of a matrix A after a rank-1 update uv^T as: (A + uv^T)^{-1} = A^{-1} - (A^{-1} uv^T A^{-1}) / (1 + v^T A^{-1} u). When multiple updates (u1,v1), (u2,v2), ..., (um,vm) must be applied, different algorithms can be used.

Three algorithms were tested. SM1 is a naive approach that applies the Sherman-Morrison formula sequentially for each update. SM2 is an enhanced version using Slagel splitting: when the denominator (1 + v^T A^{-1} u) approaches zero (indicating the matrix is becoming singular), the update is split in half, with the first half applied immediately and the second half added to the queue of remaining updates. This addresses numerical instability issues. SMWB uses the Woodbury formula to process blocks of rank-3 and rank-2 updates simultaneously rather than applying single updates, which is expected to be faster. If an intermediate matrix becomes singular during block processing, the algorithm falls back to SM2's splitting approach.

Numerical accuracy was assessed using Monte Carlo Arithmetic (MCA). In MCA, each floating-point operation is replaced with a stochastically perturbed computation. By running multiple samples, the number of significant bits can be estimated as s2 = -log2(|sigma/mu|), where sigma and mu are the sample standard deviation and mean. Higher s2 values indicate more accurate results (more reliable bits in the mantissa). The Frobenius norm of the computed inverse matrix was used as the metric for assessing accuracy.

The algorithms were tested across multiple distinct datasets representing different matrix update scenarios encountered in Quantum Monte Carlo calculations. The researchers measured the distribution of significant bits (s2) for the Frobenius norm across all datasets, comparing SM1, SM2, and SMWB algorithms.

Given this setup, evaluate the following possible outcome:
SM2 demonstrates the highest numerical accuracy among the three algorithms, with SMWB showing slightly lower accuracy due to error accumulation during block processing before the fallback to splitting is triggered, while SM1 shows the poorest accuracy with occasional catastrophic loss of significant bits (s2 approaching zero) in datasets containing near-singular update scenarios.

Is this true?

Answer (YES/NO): NO